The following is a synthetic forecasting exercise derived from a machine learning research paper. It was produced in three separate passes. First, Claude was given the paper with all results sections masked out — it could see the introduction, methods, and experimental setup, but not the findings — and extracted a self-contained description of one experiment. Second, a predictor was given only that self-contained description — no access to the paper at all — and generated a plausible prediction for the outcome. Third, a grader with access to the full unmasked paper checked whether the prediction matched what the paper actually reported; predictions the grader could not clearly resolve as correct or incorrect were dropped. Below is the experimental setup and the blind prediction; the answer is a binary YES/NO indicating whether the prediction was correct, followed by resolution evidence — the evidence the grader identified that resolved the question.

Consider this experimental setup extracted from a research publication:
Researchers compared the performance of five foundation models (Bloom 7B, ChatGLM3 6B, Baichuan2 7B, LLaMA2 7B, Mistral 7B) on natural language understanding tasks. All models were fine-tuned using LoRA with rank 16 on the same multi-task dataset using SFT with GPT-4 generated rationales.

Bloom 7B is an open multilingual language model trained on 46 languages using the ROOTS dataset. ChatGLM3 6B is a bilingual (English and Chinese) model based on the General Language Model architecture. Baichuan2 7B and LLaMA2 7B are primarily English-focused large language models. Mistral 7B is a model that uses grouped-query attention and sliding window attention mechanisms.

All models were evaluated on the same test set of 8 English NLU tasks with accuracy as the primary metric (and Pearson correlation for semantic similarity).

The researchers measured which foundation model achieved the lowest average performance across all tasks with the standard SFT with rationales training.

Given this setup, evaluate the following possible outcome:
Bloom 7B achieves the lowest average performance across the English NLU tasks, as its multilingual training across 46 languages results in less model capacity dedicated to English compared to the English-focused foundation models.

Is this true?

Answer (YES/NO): YES